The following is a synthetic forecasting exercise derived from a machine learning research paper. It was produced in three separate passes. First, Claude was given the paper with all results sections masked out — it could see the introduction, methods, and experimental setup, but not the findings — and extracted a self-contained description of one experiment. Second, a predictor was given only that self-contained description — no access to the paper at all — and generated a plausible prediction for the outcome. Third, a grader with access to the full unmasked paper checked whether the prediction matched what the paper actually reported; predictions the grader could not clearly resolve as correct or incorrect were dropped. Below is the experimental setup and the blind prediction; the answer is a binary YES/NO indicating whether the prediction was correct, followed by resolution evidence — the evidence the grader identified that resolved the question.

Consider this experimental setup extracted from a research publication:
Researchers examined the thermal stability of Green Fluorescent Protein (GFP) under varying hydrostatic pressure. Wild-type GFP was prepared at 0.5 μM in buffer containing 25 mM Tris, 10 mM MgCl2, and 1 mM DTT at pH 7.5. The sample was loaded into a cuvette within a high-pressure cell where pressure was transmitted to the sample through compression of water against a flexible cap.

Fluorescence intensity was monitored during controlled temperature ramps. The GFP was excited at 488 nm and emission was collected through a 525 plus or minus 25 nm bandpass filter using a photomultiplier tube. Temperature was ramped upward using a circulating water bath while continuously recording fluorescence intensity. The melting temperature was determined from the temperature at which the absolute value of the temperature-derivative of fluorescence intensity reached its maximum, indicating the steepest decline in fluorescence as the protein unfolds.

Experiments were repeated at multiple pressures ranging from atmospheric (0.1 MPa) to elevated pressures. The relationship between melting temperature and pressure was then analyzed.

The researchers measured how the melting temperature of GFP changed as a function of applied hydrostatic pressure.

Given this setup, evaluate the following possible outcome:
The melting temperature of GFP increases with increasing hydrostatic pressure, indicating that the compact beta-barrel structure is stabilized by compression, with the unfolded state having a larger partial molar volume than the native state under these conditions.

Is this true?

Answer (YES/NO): YES